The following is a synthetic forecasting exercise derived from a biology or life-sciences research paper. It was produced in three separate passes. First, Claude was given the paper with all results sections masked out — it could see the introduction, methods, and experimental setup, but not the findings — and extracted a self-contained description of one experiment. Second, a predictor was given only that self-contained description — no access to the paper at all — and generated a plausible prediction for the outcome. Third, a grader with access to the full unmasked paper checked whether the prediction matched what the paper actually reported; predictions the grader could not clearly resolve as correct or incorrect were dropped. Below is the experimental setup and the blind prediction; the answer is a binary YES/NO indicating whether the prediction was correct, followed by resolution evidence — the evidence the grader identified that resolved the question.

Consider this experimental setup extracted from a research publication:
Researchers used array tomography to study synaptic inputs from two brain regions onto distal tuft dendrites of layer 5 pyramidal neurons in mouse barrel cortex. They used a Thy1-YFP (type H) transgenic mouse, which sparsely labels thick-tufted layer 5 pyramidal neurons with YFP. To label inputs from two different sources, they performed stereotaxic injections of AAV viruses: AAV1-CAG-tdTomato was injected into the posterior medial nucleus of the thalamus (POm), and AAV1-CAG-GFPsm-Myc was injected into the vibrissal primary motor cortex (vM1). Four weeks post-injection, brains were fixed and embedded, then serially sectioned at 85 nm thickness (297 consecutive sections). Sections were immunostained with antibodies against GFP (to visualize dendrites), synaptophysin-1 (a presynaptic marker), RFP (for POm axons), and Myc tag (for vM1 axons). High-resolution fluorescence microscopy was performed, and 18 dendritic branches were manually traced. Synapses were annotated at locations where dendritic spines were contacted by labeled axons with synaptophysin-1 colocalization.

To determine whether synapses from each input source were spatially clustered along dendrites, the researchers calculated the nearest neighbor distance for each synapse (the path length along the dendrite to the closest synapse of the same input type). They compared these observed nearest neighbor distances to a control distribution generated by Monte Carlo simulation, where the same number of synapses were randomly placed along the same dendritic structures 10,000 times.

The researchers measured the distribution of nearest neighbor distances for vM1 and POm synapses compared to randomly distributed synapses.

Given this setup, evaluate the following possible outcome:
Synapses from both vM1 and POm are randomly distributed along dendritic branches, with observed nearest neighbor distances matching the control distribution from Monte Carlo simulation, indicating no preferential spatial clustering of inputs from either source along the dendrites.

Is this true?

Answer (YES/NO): NO